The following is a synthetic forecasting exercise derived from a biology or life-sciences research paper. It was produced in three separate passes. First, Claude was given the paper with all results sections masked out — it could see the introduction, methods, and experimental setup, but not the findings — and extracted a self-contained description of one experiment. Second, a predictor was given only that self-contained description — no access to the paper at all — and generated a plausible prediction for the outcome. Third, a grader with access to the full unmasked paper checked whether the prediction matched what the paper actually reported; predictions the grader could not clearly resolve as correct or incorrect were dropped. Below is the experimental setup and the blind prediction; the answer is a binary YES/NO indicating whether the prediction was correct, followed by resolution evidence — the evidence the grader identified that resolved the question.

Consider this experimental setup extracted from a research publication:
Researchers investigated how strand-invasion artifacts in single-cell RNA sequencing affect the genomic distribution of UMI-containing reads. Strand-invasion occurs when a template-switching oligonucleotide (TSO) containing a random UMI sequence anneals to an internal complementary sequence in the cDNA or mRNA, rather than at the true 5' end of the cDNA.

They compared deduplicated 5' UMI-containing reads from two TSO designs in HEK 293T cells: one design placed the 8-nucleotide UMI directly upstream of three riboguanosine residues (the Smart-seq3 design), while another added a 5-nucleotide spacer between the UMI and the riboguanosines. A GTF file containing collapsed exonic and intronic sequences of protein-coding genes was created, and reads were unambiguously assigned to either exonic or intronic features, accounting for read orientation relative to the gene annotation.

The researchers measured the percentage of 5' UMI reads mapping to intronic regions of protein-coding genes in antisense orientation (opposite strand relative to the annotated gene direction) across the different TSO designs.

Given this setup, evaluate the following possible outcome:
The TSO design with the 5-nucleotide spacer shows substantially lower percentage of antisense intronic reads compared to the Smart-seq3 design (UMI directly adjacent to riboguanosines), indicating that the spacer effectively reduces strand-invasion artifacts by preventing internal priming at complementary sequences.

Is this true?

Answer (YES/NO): YES